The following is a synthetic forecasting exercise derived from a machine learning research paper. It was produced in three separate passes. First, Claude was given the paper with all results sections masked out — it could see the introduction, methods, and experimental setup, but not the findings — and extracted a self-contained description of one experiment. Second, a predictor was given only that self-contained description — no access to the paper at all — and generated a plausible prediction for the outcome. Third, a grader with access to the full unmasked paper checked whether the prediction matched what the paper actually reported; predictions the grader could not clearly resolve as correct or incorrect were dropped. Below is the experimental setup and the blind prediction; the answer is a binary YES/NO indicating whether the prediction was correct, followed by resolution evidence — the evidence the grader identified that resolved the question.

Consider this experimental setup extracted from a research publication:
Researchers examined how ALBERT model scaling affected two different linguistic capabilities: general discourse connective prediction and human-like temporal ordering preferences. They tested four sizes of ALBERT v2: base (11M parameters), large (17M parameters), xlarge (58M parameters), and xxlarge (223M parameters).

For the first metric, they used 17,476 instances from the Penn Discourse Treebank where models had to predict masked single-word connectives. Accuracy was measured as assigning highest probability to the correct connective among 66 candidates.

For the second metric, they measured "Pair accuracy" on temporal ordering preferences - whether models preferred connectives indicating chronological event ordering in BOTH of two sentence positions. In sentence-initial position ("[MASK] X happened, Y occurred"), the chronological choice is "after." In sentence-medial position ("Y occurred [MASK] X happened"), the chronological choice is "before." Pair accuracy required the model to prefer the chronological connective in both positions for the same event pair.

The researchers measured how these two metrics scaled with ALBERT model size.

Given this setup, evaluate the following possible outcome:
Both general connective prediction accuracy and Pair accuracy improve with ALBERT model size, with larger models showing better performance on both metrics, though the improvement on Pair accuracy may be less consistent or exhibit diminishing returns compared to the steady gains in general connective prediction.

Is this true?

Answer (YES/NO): NO